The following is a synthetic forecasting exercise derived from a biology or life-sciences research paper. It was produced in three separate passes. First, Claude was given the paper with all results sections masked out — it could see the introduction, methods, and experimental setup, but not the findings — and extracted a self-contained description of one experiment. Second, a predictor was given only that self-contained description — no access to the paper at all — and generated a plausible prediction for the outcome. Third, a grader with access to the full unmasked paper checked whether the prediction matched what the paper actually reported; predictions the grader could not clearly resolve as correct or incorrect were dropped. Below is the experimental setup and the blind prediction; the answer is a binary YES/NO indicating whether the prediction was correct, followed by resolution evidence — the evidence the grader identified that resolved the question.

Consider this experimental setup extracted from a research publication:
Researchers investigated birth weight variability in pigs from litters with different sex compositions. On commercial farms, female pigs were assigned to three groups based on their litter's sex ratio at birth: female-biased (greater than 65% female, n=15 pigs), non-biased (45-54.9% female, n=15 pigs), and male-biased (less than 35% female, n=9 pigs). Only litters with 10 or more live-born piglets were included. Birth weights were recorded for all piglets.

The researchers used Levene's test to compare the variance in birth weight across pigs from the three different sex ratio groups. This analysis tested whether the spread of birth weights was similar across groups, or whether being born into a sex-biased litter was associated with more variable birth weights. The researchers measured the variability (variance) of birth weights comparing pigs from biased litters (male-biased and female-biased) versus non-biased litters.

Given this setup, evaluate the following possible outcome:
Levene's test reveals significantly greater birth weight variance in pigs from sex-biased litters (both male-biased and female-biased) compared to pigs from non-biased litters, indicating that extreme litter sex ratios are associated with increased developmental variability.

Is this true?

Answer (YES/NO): YES